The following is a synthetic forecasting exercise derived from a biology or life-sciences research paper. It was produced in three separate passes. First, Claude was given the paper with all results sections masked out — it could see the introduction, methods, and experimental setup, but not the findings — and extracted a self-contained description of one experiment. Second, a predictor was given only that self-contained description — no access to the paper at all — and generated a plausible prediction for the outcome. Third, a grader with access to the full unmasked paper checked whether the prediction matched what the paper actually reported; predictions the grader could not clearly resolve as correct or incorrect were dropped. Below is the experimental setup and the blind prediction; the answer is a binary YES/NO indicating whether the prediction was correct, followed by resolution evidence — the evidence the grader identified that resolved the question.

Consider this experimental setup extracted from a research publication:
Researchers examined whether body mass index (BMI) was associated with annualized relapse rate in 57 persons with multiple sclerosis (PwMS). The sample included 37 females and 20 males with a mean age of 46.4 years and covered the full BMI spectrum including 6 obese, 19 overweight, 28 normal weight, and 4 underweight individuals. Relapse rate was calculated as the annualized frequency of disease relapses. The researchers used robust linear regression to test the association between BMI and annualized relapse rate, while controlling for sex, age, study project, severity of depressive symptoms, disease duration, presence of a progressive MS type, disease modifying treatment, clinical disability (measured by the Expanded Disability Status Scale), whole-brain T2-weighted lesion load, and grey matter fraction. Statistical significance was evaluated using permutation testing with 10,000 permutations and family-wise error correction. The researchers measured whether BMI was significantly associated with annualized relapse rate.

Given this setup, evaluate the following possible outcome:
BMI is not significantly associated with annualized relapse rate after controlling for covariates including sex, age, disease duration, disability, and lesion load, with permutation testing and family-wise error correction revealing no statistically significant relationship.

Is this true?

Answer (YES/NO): NO